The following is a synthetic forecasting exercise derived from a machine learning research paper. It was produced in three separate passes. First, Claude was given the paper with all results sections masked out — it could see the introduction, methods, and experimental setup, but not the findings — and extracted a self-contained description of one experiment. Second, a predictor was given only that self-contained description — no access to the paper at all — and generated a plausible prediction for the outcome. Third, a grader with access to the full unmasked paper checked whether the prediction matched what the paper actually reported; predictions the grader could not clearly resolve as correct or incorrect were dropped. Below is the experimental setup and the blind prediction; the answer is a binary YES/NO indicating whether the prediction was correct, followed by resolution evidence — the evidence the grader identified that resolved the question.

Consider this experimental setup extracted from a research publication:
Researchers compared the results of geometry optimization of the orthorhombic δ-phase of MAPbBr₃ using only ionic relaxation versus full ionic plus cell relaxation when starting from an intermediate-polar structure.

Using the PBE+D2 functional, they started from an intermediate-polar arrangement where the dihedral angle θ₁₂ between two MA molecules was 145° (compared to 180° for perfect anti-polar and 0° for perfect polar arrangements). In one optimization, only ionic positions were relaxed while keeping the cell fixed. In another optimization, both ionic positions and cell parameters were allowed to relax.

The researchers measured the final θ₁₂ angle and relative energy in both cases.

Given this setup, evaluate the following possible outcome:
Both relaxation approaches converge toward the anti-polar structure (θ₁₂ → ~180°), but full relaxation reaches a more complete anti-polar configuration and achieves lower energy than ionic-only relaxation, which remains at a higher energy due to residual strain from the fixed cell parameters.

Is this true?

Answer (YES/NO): YES